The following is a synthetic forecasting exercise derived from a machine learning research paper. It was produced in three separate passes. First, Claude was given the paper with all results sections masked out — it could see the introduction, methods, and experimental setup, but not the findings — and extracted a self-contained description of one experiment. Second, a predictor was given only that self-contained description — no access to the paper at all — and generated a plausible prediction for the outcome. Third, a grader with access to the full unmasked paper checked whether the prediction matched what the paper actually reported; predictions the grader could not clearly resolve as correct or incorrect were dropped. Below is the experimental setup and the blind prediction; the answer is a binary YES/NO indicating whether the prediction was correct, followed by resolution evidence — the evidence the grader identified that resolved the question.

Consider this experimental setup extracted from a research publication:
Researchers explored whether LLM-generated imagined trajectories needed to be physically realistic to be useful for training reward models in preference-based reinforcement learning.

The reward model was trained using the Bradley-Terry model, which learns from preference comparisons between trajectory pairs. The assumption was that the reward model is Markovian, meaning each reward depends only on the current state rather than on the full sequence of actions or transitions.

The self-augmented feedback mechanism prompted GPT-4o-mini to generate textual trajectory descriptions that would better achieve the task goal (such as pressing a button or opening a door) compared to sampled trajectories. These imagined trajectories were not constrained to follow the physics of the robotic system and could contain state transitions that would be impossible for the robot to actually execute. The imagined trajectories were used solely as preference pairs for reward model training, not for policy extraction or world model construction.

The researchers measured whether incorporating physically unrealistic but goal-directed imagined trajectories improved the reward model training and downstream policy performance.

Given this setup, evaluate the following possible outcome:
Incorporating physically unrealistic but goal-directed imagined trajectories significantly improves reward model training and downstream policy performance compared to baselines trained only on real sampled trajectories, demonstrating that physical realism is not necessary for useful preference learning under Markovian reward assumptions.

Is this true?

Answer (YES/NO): YES